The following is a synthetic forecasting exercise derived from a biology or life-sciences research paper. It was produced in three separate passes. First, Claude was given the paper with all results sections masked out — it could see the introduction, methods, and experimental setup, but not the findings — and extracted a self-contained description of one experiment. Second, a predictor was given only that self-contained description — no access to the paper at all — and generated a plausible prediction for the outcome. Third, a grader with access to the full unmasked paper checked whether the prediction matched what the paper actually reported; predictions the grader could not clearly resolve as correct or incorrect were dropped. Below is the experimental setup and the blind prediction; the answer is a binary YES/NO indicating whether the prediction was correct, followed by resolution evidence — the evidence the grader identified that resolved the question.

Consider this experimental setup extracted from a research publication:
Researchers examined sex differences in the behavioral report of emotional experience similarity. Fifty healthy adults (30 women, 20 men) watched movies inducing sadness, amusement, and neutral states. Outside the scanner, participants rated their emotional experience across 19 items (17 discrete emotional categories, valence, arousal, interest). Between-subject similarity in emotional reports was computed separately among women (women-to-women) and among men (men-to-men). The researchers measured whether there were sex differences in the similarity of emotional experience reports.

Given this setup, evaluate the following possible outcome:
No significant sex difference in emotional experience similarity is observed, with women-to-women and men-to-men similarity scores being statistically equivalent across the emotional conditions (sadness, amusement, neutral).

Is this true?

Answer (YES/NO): NO